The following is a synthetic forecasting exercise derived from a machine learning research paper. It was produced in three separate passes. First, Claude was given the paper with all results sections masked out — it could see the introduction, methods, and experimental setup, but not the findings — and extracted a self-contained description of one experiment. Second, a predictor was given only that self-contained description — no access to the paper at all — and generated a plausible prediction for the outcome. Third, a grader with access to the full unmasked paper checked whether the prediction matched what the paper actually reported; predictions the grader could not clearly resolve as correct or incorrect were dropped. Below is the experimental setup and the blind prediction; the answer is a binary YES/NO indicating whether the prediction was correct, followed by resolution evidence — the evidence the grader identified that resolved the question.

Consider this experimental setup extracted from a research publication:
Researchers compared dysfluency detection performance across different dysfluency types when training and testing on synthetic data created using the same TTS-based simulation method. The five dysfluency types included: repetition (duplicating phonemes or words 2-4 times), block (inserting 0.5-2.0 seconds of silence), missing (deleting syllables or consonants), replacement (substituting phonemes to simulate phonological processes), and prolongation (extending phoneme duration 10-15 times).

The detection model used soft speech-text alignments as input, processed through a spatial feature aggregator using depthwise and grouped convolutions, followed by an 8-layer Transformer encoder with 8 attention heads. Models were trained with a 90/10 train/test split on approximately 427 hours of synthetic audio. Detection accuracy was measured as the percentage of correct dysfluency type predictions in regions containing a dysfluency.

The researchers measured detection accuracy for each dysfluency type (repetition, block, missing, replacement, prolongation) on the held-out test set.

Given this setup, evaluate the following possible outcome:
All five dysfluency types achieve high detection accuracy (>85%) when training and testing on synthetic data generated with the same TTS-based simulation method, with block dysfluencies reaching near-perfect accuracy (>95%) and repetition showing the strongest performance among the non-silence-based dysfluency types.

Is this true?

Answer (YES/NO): NO